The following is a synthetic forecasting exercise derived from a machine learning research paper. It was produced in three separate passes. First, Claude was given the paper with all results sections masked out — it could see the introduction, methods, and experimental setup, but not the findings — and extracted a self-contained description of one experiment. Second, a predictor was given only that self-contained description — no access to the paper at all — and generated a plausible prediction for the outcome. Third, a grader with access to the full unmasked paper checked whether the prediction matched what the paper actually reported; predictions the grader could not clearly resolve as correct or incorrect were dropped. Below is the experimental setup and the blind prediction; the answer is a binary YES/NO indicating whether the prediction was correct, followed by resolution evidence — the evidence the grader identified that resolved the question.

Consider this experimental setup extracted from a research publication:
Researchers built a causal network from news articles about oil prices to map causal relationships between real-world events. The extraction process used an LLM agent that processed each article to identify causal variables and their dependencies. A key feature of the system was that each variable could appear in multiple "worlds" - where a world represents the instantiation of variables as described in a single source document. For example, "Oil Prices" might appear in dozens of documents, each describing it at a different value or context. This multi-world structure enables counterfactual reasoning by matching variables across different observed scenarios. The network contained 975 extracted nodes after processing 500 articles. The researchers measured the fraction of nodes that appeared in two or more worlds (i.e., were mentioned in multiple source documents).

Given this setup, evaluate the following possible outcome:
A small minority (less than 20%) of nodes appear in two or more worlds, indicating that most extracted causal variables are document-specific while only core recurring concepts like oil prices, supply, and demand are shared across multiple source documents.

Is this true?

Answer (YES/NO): NO